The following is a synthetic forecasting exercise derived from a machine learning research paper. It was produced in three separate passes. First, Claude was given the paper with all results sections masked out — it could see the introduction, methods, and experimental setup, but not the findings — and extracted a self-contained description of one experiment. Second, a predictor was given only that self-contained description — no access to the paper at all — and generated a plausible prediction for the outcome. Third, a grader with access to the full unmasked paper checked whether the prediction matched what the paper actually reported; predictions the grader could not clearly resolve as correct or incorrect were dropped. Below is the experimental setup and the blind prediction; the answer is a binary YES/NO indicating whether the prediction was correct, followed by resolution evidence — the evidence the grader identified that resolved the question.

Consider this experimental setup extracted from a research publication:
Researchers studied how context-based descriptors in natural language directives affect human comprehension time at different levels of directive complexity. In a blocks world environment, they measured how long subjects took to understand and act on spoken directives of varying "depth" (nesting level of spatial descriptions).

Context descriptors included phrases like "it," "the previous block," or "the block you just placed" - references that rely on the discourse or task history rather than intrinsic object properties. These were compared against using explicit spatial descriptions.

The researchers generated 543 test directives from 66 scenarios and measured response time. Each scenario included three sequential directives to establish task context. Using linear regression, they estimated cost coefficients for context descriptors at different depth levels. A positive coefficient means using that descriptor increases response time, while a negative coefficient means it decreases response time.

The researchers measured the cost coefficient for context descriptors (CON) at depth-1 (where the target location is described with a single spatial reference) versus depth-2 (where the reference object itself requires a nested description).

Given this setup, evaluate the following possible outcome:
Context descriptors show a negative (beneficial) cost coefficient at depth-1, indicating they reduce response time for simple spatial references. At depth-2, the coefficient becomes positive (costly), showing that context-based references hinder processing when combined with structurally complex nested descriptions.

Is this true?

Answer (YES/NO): YES